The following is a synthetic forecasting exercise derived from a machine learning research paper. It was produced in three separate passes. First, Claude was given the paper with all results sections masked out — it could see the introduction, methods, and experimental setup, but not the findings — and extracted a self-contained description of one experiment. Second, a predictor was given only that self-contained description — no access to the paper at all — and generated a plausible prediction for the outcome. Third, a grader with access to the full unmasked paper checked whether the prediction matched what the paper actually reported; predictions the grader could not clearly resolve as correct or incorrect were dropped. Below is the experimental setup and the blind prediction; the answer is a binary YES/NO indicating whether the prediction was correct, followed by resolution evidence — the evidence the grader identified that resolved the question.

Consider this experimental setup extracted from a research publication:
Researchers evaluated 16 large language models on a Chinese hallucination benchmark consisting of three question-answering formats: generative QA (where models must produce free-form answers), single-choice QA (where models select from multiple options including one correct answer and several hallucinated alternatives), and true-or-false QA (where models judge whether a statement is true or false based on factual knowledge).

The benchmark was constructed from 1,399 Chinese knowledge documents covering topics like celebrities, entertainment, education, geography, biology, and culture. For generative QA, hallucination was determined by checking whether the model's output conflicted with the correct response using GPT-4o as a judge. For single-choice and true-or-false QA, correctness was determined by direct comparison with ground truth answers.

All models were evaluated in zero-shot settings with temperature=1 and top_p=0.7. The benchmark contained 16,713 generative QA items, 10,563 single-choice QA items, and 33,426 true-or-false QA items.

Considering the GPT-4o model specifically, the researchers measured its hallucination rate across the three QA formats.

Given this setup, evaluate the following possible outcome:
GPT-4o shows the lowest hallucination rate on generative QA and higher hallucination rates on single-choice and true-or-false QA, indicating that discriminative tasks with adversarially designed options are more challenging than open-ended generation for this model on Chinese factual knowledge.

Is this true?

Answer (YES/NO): NO